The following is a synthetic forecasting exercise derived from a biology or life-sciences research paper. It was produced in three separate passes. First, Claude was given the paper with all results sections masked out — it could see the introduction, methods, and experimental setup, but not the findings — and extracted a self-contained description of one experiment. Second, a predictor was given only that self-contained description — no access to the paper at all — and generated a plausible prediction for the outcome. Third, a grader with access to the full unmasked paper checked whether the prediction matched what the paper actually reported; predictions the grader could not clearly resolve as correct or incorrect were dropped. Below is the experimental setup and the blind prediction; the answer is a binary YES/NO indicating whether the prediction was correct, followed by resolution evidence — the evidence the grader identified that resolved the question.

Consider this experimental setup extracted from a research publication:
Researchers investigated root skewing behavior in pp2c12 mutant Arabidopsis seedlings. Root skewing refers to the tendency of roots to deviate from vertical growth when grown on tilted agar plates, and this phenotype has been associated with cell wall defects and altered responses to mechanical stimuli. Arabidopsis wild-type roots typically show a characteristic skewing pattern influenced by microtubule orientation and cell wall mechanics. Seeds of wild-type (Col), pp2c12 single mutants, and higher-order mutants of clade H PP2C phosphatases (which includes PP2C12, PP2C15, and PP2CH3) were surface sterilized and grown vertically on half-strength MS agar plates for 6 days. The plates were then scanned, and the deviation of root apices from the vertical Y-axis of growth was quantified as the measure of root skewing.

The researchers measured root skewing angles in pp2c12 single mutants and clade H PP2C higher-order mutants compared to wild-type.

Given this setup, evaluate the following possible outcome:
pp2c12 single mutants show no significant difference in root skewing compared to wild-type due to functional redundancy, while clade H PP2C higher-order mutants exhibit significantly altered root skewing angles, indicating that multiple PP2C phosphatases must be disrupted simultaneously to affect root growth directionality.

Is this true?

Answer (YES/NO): YES